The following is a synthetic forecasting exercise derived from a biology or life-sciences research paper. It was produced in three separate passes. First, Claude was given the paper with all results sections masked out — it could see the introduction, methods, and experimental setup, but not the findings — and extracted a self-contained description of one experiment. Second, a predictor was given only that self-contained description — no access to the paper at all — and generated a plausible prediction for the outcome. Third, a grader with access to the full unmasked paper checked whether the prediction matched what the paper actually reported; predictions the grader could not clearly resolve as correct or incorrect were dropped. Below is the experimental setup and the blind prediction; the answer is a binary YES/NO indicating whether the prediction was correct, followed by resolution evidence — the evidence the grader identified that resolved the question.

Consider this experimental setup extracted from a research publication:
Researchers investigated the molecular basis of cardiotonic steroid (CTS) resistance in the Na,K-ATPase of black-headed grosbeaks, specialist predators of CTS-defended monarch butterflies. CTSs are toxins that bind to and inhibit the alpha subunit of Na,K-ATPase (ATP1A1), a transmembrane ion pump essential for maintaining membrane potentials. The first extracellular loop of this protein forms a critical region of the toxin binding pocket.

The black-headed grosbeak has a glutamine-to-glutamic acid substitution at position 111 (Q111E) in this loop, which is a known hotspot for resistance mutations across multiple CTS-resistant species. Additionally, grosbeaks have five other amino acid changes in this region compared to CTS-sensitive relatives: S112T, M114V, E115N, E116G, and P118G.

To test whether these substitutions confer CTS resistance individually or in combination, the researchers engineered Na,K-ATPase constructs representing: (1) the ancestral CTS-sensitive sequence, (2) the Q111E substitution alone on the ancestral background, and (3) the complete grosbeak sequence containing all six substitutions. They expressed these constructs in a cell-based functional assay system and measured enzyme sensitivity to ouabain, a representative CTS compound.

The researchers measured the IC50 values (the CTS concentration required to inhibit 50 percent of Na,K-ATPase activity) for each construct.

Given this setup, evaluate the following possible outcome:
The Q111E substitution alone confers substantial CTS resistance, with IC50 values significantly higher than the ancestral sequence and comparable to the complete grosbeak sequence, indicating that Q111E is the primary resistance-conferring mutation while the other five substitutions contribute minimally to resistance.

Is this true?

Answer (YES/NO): NO